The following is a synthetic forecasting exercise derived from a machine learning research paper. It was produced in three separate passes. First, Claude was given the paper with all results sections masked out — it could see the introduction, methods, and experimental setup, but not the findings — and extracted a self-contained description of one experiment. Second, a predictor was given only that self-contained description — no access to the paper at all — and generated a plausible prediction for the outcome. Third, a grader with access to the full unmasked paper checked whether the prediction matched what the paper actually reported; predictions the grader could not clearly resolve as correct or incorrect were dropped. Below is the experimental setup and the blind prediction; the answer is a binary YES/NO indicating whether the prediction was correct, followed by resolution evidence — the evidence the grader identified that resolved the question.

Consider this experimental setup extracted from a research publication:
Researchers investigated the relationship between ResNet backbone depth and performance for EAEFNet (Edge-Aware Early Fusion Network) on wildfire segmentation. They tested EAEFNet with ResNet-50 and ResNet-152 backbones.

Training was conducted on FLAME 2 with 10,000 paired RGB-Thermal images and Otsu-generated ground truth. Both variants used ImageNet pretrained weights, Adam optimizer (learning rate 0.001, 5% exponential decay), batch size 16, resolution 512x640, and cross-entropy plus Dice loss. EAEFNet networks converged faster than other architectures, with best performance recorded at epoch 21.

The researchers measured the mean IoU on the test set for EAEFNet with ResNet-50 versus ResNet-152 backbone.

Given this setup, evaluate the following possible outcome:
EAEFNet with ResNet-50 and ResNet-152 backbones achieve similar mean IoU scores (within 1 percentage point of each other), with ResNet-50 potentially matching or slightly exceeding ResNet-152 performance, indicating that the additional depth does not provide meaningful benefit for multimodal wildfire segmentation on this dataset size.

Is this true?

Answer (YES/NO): NO